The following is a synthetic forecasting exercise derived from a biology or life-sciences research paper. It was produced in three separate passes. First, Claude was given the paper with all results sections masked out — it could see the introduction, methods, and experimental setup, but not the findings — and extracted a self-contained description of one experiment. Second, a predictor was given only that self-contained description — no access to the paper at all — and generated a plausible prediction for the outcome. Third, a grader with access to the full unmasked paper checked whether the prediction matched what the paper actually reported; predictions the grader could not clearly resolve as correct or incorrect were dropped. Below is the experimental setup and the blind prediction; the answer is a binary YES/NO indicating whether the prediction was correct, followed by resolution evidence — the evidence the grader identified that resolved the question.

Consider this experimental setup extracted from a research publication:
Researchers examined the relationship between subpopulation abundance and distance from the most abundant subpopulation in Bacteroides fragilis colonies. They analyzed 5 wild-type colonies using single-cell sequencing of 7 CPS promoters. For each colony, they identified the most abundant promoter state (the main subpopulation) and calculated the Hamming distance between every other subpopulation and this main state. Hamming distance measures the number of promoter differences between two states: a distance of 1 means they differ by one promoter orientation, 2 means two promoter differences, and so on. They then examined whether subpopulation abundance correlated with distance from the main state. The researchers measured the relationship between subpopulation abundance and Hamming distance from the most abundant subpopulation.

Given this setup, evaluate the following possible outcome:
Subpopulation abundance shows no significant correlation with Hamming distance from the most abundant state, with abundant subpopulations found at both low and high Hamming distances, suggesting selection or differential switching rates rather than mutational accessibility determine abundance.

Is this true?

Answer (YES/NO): NO